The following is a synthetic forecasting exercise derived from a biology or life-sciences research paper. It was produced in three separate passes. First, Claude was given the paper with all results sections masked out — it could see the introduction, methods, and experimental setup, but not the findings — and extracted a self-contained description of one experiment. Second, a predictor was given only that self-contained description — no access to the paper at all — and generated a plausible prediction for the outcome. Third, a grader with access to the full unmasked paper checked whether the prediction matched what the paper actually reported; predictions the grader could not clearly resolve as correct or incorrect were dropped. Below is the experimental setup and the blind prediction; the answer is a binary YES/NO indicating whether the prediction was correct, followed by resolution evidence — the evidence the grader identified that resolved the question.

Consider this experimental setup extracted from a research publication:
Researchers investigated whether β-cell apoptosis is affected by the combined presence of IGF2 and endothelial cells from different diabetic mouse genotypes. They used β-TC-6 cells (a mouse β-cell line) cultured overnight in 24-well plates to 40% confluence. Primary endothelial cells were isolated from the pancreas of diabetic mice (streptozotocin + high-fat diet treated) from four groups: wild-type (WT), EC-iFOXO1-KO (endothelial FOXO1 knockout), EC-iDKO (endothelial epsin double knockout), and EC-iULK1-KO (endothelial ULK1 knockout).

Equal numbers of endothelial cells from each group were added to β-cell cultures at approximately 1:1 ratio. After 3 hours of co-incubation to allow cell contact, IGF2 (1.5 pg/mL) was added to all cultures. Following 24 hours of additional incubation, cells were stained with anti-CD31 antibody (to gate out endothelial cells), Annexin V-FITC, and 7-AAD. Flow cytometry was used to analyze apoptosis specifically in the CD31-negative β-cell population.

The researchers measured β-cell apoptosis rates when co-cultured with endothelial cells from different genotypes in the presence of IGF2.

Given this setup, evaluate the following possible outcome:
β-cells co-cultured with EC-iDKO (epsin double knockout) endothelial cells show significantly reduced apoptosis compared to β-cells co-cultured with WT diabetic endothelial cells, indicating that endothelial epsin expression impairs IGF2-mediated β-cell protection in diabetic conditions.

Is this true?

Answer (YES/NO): YES